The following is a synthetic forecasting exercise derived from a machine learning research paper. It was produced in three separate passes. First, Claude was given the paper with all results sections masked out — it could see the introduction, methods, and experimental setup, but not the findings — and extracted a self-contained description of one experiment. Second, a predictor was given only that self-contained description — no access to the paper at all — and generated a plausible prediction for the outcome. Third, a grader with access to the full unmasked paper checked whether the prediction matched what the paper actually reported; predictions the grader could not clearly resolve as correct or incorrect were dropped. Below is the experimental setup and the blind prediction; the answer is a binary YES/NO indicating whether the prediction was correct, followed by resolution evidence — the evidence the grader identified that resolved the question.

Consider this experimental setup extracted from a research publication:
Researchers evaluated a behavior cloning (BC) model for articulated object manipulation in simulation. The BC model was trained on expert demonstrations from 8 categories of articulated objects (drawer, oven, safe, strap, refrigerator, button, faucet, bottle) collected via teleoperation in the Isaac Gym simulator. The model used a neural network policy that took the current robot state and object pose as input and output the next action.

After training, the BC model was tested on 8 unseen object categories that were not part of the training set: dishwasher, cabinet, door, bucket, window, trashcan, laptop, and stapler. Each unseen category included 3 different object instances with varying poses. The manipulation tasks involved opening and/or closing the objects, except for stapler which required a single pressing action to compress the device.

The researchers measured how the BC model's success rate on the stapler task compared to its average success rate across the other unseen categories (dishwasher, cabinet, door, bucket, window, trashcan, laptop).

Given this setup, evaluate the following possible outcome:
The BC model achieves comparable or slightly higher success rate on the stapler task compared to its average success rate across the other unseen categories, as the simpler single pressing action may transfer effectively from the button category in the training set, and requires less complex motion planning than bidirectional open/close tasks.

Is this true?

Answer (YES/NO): NO